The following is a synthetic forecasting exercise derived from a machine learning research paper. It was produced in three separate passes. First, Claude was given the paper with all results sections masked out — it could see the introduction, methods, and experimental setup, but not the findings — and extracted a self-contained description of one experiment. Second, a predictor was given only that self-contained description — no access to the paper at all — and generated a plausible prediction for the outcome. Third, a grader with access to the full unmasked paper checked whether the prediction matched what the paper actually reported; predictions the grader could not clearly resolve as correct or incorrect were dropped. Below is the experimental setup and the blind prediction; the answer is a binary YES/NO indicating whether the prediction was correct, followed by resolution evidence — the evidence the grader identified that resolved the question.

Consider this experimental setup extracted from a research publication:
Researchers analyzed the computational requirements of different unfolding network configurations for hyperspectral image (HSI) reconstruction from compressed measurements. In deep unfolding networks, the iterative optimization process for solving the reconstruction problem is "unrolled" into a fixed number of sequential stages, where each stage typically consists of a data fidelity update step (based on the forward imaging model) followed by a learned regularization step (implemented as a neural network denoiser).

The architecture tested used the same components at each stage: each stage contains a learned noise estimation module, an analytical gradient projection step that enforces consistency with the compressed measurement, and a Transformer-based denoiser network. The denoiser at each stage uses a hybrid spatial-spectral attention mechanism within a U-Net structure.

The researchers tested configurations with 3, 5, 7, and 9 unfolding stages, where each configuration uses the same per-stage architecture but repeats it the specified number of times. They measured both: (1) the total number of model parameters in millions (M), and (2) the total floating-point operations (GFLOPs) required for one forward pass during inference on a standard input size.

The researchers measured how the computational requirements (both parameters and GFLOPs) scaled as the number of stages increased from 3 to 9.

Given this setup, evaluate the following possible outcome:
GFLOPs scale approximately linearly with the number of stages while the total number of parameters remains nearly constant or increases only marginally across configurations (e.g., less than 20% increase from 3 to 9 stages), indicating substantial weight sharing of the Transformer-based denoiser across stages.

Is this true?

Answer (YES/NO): NO